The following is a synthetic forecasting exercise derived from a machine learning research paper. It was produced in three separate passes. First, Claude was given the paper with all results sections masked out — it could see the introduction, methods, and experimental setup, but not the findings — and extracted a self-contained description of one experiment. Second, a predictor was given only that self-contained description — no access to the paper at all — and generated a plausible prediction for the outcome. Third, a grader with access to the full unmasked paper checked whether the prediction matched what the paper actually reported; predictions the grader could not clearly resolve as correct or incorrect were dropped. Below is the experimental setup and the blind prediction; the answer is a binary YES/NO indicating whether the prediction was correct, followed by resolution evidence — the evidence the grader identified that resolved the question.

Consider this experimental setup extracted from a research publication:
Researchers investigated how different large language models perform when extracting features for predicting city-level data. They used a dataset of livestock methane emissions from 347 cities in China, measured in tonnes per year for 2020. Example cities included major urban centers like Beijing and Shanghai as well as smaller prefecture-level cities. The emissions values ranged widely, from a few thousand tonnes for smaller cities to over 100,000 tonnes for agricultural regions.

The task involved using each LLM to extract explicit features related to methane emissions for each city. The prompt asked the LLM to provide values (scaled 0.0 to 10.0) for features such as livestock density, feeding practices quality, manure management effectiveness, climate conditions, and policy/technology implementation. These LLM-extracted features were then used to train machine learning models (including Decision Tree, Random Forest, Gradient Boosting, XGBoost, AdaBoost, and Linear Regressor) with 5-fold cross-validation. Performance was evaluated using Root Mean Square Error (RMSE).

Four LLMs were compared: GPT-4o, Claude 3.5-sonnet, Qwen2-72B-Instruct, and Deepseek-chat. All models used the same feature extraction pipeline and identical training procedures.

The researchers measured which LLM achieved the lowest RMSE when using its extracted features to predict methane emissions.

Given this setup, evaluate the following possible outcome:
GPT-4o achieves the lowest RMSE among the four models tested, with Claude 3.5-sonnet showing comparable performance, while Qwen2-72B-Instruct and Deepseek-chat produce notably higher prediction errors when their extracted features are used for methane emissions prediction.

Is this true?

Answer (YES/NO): NO